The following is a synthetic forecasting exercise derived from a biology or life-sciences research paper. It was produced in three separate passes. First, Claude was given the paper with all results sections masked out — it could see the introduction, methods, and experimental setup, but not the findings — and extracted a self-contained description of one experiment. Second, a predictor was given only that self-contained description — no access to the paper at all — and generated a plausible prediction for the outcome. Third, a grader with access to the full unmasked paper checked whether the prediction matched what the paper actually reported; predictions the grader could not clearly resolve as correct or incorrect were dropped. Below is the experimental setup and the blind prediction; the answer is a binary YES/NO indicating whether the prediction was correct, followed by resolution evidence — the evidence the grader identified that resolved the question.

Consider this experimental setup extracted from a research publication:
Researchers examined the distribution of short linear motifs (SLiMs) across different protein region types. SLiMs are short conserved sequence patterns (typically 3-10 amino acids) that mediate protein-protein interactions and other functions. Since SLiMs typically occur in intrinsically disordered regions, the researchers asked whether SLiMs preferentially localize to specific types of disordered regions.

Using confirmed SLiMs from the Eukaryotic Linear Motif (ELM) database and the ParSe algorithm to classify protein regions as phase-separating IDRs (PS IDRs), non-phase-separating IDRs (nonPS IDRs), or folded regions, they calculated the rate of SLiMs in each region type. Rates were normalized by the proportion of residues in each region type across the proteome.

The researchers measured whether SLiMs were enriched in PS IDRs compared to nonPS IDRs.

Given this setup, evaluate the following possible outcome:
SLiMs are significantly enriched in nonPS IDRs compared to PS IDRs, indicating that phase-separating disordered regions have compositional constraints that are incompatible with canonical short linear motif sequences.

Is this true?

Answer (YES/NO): YES